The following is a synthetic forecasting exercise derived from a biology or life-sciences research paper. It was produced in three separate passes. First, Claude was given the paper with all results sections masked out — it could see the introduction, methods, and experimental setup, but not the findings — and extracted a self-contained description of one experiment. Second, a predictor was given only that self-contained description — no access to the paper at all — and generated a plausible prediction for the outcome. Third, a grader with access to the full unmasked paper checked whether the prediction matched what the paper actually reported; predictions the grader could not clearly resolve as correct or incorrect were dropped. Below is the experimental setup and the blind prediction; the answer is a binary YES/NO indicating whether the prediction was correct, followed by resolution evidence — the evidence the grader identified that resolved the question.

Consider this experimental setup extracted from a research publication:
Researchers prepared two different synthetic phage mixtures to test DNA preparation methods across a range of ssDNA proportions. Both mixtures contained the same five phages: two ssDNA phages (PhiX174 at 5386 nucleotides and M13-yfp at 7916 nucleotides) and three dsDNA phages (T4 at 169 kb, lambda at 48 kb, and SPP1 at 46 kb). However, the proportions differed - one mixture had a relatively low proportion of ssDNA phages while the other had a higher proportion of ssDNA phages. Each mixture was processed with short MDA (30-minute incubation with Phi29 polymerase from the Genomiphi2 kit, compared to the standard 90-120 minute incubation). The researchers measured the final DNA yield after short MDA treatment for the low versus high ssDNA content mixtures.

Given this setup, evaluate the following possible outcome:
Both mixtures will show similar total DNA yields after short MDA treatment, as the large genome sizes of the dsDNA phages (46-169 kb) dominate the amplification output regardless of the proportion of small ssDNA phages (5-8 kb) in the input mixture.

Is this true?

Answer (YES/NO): NO